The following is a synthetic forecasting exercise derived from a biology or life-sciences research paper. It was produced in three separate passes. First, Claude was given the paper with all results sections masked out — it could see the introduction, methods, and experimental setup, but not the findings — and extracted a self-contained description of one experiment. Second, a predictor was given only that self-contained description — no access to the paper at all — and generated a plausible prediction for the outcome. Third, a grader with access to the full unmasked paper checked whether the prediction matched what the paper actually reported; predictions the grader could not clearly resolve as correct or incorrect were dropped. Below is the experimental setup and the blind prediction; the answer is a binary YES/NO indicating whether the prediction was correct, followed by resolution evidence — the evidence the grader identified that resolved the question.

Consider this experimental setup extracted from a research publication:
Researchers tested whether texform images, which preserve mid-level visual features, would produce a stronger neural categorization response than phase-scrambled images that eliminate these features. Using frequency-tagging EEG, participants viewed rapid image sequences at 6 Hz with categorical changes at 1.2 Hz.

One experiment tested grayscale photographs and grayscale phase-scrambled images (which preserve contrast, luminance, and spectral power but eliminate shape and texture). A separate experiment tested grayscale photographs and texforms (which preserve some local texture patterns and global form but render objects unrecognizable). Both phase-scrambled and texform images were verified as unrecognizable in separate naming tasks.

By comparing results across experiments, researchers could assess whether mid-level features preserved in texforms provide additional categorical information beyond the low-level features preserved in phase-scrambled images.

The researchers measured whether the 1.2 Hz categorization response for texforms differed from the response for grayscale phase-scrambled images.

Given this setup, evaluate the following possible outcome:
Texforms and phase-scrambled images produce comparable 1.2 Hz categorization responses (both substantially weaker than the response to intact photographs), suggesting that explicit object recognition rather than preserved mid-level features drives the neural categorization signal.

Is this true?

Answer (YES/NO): NO